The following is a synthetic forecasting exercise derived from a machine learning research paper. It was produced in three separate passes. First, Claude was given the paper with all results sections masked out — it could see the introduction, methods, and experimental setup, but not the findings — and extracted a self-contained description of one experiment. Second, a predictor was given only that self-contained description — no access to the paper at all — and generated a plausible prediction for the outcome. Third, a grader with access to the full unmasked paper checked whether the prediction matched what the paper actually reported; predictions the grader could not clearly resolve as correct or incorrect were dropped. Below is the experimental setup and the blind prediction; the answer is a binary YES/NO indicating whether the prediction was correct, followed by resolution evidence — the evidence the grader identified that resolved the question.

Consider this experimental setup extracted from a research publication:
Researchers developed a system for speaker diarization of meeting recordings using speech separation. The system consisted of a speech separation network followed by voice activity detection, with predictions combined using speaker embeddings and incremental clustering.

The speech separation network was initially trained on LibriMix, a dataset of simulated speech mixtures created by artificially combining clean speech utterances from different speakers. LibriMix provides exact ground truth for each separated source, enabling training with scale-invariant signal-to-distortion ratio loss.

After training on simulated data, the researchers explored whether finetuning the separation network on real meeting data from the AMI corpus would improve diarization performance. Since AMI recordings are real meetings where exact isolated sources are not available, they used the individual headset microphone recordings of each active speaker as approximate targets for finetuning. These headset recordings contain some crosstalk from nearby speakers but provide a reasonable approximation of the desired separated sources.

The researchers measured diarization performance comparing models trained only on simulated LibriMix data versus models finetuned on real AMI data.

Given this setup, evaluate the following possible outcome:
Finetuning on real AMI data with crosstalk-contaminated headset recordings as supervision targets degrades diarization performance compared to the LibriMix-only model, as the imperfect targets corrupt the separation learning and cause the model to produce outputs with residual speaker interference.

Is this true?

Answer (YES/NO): NO